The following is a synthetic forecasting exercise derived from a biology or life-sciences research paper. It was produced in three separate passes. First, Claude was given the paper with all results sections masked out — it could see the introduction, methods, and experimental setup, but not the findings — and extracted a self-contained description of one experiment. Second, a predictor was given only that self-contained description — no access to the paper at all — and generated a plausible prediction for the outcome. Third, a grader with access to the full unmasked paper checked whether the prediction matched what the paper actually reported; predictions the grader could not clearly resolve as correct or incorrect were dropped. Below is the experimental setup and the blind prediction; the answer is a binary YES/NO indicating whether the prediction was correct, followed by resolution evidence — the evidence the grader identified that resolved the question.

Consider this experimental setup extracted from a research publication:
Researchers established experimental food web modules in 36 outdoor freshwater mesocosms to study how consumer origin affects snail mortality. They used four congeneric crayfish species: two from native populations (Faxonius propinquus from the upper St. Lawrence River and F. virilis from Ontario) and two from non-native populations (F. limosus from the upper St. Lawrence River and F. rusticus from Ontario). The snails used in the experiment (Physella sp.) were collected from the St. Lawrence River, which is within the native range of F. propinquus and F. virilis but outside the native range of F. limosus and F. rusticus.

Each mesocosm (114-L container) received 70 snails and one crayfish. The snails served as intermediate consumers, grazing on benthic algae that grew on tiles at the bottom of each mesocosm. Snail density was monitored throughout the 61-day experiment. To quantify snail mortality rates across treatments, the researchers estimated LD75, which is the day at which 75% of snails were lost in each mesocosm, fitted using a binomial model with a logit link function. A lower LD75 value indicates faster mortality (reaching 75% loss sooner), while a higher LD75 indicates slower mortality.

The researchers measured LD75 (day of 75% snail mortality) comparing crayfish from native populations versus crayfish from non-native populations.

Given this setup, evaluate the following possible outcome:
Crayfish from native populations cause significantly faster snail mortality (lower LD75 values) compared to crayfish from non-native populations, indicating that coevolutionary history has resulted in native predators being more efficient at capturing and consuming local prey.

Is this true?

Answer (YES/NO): NO